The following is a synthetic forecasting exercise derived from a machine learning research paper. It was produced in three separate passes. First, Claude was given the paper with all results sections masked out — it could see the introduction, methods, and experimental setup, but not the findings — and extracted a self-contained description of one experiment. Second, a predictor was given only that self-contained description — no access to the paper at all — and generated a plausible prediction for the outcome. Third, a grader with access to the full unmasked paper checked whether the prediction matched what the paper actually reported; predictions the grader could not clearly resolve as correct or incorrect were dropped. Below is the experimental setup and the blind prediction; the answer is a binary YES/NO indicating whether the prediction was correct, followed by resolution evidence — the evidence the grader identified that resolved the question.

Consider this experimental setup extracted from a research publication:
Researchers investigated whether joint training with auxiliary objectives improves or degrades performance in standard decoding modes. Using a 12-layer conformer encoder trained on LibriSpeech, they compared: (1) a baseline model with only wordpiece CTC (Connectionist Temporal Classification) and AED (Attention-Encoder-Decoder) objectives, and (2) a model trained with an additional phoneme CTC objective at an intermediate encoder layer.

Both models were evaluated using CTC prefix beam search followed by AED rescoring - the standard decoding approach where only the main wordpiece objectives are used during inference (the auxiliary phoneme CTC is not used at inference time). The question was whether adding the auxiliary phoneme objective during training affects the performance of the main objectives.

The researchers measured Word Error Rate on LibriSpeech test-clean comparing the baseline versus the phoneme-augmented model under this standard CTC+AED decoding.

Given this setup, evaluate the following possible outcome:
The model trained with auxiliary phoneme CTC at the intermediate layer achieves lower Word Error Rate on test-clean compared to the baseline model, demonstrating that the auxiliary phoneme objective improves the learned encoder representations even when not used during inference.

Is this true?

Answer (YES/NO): YES